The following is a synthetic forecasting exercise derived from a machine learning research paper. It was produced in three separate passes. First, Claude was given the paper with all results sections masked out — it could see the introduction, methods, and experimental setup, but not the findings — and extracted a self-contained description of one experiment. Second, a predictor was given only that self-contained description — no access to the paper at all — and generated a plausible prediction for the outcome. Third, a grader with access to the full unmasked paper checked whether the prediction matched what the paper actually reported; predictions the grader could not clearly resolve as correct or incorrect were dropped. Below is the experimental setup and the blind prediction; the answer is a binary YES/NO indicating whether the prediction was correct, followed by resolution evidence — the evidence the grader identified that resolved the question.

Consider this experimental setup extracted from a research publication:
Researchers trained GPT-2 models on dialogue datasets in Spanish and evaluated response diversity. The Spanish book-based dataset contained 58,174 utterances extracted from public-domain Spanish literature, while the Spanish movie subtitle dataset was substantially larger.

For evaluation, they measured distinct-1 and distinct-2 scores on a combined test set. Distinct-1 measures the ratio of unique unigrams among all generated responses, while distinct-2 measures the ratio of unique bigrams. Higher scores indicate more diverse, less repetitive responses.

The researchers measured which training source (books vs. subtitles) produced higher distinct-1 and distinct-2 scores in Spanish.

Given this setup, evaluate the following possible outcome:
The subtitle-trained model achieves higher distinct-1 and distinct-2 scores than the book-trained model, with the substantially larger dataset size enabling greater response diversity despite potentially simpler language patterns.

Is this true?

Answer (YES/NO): YES